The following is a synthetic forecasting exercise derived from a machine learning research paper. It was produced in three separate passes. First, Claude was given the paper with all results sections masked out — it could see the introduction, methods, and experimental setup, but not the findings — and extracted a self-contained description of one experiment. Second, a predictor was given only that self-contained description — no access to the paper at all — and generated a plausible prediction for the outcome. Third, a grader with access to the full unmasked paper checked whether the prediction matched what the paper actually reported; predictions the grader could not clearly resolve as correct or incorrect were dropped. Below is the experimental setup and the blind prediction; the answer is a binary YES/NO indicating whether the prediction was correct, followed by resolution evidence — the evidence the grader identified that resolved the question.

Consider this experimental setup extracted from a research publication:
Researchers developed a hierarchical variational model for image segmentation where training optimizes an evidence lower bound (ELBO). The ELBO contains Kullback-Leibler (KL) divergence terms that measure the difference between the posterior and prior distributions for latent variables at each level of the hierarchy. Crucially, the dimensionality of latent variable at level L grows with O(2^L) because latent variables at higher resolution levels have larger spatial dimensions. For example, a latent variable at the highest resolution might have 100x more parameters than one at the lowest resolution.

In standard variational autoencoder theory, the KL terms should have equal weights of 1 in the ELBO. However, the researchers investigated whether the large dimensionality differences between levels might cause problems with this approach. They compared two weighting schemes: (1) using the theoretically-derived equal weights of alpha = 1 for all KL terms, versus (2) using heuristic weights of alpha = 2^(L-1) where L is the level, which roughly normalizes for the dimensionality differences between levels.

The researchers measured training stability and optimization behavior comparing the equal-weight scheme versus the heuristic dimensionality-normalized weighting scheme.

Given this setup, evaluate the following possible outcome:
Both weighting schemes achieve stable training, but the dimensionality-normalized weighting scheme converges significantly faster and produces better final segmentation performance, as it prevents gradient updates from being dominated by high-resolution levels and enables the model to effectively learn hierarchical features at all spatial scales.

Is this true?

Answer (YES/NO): NO